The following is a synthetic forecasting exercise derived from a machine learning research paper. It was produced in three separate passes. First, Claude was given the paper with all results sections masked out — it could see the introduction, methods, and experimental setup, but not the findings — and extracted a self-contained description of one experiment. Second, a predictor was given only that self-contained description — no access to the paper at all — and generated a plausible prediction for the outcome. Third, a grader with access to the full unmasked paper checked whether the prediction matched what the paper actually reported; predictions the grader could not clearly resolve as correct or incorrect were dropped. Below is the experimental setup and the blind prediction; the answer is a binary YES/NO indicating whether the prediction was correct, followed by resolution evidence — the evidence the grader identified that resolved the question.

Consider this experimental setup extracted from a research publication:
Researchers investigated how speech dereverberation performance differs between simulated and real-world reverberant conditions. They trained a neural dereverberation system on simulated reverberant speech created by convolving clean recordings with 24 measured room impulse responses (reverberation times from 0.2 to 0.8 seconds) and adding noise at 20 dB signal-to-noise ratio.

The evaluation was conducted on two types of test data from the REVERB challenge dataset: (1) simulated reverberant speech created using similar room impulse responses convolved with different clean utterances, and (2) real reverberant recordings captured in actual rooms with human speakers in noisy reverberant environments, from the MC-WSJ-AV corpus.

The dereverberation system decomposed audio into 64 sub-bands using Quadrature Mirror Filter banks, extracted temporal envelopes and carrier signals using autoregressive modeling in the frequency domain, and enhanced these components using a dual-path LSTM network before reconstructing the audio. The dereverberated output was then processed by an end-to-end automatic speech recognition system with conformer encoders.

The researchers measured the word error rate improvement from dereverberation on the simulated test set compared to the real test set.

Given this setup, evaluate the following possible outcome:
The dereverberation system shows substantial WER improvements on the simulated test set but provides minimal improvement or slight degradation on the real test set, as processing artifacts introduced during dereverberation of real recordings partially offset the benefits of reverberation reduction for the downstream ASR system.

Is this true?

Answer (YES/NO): NO